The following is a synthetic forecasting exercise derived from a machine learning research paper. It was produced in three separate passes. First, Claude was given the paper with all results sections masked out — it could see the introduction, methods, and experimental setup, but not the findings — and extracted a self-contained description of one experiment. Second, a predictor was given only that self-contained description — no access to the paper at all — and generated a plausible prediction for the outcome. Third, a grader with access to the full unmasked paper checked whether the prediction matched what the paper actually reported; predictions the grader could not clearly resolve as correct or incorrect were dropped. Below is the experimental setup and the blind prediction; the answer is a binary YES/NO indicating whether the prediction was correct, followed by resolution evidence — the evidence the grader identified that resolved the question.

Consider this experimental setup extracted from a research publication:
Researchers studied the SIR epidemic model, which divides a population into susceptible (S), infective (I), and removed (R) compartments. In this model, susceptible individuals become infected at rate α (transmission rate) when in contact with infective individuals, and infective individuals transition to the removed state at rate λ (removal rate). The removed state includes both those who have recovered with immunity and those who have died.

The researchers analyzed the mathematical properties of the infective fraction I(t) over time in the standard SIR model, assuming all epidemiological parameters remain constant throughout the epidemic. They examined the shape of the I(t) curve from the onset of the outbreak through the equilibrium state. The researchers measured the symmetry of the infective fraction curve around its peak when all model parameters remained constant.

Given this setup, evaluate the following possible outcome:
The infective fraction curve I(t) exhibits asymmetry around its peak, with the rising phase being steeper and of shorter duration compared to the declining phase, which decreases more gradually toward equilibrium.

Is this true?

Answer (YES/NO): NO